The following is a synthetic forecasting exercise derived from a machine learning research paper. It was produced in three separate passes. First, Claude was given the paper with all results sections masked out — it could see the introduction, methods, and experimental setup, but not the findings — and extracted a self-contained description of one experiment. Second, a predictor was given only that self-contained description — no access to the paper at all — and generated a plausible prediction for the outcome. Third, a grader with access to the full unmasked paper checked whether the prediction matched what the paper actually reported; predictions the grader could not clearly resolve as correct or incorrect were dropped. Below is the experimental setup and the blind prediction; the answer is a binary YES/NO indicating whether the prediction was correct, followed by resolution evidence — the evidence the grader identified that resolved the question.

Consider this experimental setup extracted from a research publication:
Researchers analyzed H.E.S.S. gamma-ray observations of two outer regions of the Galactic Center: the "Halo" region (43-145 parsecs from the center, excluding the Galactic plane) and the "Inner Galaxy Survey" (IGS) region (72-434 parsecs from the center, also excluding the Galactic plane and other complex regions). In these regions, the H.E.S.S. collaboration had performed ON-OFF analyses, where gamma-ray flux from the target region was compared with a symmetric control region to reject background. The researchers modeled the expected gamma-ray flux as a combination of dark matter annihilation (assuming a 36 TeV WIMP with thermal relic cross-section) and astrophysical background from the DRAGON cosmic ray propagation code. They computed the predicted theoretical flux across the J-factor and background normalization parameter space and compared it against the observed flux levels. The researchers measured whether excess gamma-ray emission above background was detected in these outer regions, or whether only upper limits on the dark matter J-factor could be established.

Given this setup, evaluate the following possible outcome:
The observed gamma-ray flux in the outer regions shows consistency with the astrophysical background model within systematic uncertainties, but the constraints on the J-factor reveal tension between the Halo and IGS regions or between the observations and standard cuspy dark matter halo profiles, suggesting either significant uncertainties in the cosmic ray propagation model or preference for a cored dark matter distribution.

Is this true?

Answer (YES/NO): NO